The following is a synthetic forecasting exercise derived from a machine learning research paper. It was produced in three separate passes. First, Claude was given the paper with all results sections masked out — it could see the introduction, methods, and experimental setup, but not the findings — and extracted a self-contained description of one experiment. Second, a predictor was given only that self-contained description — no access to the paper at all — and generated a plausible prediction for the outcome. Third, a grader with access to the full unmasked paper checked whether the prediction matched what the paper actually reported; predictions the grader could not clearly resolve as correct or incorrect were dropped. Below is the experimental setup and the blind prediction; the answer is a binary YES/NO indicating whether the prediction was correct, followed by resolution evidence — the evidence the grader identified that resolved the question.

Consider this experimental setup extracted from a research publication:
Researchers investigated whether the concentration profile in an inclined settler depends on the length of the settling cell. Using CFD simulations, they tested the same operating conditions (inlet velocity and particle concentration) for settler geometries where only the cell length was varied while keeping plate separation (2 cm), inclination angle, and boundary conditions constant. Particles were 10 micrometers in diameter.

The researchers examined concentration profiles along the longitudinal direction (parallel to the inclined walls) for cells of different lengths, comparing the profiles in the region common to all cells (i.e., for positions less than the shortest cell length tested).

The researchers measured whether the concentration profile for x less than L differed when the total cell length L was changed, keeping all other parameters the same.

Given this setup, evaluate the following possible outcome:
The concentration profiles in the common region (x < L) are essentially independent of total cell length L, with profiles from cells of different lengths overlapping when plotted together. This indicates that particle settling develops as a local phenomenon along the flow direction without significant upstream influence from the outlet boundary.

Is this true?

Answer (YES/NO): YES